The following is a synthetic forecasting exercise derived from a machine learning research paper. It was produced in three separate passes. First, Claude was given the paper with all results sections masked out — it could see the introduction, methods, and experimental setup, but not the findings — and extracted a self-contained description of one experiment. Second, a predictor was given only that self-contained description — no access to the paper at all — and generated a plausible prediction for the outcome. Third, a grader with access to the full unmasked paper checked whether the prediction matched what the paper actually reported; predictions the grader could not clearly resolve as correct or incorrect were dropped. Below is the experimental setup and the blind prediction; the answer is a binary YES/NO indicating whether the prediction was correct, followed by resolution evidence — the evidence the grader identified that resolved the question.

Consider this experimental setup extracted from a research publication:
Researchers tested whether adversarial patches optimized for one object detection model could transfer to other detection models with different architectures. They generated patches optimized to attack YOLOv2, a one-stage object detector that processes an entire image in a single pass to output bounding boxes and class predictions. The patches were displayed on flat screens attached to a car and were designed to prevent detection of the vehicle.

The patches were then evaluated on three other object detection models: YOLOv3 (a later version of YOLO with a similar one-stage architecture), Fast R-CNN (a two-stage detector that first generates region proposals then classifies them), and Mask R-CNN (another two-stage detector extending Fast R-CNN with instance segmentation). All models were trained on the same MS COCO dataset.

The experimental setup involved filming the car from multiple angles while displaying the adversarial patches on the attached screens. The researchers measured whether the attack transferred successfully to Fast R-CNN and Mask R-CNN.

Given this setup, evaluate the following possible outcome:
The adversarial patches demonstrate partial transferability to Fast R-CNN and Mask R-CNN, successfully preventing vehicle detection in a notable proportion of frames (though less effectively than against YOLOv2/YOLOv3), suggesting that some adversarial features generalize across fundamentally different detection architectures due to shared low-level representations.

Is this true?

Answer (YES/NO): NO